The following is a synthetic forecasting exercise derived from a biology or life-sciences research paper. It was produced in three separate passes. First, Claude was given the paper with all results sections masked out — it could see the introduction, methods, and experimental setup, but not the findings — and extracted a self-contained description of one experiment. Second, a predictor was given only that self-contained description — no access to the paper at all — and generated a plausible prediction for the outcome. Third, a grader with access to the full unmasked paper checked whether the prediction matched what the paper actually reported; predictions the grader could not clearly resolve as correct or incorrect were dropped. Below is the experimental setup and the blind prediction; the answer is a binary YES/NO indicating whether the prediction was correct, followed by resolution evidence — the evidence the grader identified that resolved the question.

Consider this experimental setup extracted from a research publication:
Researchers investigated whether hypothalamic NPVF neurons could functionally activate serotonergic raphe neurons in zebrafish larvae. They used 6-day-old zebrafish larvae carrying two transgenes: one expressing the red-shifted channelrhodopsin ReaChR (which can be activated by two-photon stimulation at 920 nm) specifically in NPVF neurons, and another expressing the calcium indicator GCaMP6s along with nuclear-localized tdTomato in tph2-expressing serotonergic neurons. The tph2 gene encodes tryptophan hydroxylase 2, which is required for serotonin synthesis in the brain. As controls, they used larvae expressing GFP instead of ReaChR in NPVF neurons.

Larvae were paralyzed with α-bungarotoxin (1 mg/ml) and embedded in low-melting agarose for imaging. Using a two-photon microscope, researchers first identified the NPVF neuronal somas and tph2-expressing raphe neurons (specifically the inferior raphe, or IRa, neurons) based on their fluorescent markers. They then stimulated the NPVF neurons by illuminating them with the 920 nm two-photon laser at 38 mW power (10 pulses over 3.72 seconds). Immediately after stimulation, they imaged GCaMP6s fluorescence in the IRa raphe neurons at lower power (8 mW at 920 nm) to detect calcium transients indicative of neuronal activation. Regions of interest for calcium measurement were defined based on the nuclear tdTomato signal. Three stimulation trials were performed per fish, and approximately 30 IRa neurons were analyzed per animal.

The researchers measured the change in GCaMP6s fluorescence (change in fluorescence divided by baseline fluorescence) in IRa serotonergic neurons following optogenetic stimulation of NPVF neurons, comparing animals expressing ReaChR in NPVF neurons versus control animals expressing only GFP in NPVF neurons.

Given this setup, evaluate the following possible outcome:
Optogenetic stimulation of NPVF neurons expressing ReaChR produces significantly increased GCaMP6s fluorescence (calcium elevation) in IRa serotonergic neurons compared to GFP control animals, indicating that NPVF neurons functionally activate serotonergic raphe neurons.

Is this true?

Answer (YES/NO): YES